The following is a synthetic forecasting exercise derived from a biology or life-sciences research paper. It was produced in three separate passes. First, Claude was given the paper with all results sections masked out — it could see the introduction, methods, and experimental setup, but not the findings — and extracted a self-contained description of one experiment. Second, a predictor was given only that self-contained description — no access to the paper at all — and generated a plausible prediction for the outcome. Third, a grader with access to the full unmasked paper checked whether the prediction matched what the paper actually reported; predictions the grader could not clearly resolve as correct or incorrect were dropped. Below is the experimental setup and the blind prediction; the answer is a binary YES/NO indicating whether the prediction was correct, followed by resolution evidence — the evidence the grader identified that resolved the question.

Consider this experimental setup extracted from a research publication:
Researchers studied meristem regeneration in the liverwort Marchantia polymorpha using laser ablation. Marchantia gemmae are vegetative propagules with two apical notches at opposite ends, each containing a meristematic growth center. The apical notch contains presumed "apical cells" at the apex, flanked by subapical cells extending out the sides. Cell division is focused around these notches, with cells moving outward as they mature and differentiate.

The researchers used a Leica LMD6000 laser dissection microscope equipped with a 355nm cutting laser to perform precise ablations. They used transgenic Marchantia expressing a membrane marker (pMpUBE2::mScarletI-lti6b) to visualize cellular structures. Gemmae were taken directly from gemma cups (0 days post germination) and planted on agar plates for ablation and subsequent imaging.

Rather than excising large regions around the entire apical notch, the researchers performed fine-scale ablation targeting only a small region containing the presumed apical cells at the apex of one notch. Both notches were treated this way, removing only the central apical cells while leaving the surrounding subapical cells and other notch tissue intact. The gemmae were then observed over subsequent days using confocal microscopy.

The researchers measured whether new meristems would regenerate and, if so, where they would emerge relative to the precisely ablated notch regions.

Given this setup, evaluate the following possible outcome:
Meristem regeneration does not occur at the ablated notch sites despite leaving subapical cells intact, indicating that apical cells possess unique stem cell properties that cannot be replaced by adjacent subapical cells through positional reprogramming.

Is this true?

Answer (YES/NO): NO